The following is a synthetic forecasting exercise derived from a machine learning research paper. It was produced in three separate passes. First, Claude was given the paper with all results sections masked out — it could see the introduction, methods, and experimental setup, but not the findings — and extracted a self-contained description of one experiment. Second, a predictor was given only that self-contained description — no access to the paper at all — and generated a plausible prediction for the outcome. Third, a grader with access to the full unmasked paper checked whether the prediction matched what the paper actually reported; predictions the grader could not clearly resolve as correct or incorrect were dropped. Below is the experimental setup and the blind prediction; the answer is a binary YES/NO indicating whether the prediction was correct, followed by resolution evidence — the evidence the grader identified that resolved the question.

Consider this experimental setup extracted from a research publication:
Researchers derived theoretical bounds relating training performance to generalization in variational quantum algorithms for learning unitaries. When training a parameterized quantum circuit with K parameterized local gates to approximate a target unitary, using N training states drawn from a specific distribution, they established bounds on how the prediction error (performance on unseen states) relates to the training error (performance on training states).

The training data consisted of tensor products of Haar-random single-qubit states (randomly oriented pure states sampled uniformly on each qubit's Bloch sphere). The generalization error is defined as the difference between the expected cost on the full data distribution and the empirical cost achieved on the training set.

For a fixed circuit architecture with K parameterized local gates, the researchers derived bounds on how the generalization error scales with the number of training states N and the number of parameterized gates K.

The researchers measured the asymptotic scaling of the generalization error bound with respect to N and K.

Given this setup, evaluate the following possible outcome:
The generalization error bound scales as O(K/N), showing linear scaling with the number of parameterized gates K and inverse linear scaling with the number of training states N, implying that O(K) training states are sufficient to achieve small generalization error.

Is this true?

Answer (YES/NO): NO